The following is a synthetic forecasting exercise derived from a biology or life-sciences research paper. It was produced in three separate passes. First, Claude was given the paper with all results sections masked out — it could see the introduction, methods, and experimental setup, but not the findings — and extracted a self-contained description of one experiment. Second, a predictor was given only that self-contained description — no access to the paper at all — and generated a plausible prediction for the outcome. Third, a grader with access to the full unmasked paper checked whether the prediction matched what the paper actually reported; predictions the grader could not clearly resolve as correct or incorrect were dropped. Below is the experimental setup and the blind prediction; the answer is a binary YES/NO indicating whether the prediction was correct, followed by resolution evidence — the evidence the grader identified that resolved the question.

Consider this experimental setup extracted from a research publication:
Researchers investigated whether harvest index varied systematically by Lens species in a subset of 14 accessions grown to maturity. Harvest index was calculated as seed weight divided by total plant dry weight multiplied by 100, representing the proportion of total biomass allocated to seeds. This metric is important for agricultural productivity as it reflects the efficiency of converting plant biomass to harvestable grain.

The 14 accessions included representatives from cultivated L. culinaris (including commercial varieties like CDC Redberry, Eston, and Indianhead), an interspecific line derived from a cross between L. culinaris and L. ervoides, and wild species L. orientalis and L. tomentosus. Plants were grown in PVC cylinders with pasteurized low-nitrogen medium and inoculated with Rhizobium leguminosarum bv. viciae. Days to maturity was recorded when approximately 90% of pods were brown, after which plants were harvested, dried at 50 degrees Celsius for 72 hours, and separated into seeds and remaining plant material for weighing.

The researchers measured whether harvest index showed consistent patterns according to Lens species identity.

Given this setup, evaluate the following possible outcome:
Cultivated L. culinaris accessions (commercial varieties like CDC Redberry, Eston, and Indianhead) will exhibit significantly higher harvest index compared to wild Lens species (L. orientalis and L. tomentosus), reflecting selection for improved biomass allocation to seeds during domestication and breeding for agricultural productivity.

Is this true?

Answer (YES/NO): NO